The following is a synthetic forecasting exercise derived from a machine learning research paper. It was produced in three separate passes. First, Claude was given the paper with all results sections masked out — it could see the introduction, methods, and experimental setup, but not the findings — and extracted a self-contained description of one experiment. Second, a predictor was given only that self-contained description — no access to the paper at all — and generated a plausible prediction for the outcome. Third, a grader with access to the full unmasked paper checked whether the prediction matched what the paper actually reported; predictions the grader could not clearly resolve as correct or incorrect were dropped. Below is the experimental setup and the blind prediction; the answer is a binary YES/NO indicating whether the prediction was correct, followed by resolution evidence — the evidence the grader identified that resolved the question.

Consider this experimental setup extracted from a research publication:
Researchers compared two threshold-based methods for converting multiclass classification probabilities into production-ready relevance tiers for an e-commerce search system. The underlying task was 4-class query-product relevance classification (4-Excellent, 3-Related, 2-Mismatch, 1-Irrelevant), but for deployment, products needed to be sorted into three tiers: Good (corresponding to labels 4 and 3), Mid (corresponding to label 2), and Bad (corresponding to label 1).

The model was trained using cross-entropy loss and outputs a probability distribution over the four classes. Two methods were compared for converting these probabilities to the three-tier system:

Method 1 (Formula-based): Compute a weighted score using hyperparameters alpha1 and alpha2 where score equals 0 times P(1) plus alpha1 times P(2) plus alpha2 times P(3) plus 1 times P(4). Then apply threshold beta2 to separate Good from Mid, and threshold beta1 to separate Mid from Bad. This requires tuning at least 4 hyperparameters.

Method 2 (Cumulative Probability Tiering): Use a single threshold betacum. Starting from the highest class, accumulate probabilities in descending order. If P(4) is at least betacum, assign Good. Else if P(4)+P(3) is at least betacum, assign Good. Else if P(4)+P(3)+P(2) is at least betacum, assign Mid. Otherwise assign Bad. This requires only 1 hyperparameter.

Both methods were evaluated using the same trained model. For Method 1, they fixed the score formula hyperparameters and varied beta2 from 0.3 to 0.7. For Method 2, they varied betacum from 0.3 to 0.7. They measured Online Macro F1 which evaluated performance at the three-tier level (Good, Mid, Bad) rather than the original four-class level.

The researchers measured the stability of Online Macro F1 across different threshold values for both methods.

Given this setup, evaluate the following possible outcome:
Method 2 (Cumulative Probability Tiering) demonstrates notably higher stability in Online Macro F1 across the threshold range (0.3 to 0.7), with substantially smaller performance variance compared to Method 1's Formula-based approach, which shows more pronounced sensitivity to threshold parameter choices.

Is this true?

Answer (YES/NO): YES